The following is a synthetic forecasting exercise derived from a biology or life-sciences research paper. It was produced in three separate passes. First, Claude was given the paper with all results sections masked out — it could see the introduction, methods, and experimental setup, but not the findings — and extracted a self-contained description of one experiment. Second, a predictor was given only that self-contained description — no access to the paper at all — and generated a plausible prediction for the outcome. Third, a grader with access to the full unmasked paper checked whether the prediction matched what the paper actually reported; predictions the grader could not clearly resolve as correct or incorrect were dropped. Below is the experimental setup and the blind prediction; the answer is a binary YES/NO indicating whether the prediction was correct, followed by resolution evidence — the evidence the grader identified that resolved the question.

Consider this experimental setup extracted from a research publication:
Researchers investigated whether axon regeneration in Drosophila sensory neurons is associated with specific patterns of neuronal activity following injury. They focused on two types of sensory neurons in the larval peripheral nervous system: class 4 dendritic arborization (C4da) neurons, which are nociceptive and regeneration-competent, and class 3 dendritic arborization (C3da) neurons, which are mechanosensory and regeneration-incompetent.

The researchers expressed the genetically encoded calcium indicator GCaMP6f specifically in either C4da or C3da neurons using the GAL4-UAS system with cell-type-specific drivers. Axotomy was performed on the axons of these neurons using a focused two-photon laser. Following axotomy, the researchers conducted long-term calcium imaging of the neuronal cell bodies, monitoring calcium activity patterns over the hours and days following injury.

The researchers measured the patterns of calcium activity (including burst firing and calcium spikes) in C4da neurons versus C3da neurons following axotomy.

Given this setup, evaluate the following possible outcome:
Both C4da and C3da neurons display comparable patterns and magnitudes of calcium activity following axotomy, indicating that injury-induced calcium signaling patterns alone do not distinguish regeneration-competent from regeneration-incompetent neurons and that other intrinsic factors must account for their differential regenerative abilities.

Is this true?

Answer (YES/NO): NO